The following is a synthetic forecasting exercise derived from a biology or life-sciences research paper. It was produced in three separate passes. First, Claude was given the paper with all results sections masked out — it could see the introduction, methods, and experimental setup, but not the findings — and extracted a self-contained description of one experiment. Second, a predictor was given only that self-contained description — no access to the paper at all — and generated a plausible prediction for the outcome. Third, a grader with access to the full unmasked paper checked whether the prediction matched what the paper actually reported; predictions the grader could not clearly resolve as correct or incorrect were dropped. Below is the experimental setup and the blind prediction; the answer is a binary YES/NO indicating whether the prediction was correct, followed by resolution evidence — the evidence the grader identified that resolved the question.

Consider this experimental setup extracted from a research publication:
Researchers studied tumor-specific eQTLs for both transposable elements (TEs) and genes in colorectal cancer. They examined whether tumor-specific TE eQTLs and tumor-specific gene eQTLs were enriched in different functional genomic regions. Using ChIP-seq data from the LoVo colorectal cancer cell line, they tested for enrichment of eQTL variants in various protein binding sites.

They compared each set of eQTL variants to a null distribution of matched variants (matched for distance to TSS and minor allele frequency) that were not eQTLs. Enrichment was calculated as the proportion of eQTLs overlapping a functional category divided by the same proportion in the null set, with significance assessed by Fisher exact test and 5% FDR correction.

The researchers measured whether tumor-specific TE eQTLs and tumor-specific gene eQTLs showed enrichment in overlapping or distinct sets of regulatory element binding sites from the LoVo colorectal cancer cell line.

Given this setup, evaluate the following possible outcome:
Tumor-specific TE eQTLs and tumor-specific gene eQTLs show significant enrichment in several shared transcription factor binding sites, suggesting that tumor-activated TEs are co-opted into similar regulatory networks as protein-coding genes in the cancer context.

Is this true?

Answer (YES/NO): NO